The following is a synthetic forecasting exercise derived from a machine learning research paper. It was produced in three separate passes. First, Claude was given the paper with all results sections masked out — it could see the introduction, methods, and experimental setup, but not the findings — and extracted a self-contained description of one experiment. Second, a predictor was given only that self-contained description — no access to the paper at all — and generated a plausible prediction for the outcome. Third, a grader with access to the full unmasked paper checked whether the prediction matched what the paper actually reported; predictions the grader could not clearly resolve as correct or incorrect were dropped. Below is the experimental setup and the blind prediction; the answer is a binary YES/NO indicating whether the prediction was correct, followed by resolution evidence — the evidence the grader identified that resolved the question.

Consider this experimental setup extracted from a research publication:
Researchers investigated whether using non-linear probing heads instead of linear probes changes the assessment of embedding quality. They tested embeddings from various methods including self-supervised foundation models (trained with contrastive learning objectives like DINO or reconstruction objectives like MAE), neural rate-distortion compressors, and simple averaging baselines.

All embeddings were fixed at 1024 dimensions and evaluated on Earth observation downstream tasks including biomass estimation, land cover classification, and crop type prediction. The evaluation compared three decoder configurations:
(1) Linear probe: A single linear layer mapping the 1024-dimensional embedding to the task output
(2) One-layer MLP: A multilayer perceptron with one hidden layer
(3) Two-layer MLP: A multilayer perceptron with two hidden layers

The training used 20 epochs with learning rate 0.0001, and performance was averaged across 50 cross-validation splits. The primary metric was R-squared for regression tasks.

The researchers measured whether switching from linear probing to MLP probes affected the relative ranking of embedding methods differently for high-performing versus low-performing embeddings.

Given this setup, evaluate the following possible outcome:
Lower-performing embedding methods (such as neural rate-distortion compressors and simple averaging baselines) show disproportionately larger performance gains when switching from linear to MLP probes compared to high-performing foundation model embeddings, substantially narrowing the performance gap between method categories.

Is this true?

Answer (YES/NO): NO